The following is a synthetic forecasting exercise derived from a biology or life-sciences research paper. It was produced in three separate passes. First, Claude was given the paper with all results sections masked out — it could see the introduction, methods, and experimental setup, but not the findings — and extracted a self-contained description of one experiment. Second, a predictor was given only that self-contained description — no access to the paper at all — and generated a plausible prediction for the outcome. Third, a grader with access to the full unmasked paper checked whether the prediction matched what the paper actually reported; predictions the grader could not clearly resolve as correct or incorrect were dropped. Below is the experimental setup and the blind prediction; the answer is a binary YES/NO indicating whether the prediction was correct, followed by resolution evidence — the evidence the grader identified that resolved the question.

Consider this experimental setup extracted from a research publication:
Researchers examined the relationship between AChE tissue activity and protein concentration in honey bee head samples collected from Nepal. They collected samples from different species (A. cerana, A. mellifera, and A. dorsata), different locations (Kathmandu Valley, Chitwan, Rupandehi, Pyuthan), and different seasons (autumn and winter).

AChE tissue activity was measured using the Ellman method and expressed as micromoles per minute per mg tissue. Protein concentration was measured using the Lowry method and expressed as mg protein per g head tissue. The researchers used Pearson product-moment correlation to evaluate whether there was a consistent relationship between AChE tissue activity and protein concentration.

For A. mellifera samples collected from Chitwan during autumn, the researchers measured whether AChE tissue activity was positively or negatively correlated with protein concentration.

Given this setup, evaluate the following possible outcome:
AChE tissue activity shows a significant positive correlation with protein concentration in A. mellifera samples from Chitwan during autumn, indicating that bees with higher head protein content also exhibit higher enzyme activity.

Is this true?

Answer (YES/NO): NO